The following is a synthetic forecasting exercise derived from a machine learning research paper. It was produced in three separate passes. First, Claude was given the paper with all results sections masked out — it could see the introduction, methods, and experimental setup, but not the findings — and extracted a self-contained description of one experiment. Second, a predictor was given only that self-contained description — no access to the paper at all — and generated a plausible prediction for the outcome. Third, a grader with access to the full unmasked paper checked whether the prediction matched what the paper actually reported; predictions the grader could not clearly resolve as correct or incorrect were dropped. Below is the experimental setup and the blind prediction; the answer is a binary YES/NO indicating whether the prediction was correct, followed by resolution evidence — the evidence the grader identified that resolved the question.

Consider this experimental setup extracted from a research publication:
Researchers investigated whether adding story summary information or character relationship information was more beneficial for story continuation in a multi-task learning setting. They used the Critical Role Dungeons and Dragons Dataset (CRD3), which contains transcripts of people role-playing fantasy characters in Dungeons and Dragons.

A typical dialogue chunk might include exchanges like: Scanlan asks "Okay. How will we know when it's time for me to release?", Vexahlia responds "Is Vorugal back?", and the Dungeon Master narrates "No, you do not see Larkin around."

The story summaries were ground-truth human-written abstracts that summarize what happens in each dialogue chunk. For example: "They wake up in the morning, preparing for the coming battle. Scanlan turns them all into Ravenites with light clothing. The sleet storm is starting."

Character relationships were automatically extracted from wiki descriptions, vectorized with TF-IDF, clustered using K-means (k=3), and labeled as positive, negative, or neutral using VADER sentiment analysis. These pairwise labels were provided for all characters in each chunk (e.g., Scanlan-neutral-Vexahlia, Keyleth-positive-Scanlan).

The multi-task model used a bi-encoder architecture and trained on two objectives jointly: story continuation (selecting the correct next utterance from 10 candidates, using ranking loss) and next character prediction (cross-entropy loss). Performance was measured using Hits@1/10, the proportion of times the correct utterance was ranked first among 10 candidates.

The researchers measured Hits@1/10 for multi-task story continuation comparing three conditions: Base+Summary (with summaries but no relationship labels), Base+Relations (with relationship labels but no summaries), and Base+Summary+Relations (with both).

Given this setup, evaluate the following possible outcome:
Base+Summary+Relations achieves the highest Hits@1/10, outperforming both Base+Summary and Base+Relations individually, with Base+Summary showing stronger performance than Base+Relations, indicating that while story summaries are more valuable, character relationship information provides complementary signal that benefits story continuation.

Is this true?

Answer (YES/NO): YES